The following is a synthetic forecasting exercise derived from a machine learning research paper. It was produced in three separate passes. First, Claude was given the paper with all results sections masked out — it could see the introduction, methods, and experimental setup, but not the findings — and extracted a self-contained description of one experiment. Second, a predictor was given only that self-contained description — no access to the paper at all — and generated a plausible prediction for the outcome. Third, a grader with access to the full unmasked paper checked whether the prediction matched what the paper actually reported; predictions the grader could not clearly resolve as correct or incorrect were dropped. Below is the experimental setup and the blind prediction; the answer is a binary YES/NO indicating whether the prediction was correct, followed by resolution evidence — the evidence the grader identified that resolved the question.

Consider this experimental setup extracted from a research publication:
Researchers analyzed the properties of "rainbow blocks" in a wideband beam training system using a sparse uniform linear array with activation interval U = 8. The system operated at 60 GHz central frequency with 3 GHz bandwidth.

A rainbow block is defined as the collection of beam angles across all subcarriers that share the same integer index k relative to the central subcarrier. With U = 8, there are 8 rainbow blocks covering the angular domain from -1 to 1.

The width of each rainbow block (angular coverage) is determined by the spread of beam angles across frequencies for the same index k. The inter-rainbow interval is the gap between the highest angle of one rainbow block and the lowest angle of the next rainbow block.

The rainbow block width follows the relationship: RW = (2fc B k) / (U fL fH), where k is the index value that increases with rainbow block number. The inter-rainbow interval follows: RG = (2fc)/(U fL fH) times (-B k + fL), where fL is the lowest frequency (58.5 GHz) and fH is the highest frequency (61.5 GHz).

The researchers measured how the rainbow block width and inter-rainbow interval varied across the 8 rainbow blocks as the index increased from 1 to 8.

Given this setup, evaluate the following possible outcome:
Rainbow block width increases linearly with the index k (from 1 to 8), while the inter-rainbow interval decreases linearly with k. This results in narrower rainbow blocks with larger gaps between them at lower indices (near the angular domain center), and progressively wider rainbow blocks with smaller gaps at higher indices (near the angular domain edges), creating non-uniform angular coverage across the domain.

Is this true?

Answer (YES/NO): NO